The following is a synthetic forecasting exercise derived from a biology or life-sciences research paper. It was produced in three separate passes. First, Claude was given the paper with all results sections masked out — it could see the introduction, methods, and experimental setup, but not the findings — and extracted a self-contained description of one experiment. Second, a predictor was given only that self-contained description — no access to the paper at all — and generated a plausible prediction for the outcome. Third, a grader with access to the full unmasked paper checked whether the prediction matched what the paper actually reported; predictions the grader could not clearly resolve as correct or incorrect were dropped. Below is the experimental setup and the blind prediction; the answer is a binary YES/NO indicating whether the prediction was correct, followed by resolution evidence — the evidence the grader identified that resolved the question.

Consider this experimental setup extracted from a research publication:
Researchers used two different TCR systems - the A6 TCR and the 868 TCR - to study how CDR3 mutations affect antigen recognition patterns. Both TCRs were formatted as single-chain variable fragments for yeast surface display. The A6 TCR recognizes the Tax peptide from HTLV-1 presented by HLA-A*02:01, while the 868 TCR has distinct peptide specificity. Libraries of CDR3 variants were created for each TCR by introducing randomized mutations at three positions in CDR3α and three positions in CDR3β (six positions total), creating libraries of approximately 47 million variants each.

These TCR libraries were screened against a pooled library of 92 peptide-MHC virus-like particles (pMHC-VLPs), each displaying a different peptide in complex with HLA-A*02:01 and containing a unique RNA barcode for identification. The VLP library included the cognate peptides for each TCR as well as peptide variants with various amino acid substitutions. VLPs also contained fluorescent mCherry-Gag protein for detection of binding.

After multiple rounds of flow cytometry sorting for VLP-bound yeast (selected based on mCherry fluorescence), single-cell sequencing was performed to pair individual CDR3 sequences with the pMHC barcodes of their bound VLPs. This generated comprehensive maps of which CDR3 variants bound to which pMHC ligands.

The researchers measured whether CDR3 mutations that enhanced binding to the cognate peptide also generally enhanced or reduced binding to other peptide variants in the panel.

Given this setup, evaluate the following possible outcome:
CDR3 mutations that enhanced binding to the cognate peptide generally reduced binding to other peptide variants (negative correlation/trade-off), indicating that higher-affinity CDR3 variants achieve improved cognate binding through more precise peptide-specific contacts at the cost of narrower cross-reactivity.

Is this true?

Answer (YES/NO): NO